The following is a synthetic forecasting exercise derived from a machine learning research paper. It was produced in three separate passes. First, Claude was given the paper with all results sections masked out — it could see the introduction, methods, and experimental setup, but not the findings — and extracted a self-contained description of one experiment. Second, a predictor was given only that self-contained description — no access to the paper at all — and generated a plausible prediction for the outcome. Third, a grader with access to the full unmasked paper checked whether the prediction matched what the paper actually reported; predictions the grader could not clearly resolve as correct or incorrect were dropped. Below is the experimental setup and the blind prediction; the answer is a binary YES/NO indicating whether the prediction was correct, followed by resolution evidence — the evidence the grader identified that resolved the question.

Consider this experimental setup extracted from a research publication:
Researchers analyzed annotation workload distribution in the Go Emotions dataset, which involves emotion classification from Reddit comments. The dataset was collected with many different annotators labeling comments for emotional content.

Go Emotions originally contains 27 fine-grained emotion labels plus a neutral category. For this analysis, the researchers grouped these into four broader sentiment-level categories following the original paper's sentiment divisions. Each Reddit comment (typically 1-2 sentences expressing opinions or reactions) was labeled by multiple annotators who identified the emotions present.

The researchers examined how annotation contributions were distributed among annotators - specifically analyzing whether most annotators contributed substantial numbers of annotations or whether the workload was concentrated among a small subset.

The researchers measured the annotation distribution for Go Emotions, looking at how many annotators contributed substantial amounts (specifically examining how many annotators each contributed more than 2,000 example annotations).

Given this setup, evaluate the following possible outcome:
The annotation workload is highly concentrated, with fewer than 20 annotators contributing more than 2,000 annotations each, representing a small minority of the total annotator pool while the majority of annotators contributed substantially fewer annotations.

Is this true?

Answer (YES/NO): NO